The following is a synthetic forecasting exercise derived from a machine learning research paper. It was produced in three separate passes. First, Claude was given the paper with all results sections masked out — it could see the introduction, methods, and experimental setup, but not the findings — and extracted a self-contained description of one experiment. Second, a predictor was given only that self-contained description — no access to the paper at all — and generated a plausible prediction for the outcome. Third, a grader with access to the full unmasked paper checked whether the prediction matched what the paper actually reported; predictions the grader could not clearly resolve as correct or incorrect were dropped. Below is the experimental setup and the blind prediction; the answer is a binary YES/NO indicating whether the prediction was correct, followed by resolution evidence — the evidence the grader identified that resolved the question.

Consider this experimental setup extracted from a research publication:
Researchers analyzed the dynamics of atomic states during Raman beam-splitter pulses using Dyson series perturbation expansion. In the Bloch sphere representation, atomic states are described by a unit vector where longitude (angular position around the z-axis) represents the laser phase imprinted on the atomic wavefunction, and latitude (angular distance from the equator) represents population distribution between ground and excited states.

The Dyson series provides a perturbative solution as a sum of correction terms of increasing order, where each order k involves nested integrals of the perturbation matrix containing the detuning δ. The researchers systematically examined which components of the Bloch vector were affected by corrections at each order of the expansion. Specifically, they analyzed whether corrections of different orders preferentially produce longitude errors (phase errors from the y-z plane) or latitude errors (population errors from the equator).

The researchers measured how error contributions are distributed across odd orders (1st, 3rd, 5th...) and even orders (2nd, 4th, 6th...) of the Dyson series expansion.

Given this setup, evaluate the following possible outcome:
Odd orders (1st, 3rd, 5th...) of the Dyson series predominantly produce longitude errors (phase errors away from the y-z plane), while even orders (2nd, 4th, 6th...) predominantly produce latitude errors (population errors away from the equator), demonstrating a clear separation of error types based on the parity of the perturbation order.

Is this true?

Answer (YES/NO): YES